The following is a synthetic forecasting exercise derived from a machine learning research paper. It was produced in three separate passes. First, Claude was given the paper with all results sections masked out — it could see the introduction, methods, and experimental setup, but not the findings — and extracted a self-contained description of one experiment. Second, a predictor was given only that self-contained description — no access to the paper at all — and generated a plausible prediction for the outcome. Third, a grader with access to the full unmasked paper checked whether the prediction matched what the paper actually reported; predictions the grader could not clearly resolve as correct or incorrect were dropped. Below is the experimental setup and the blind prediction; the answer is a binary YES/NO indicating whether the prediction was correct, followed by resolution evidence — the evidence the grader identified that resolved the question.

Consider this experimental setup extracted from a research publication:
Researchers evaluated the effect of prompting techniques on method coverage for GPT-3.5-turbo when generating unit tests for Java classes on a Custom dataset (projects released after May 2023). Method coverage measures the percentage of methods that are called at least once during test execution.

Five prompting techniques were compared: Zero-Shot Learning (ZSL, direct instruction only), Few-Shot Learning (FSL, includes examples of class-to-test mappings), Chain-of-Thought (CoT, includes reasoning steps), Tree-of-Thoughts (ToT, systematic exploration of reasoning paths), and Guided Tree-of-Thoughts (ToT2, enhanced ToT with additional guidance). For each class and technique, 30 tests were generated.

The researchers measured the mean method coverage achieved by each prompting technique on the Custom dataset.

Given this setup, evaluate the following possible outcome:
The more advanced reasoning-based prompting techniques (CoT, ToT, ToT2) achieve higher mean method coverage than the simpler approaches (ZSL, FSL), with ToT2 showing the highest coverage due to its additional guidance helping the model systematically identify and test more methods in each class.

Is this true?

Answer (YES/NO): NO